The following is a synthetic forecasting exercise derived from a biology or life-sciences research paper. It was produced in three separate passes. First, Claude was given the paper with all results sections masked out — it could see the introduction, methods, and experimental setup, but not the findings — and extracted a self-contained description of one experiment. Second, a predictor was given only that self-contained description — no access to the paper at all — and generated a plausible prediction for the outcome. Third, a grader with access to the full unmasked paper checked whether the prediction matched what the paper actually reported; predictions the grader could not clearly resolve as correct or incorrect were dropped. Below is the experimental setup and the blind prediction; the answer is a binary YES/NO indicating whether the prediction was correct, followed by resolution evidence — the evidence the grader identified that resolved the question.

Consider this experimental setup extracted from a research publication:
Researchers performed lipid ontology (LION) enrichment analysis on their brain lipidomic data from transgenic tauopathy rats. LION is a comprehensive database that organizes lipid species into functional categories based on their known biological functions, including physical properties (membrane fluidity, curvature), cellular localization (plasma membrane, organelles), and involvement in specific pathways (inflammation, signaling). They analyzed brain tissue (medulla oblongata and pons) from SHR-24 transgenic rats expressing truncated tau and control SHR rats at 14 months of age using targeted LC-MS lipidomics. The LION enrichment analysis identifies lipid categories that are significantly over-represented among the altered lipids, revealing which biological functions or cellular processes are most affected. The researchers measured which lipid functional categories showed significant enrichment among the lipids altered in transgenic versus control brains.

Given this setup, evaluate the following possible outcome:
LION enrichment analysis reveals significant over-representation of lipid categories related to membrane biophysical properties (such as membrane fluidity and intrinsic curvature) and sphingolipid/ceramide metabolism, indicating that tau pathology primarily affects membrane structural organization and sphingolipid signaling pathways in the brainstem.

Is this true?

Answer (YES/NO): NO